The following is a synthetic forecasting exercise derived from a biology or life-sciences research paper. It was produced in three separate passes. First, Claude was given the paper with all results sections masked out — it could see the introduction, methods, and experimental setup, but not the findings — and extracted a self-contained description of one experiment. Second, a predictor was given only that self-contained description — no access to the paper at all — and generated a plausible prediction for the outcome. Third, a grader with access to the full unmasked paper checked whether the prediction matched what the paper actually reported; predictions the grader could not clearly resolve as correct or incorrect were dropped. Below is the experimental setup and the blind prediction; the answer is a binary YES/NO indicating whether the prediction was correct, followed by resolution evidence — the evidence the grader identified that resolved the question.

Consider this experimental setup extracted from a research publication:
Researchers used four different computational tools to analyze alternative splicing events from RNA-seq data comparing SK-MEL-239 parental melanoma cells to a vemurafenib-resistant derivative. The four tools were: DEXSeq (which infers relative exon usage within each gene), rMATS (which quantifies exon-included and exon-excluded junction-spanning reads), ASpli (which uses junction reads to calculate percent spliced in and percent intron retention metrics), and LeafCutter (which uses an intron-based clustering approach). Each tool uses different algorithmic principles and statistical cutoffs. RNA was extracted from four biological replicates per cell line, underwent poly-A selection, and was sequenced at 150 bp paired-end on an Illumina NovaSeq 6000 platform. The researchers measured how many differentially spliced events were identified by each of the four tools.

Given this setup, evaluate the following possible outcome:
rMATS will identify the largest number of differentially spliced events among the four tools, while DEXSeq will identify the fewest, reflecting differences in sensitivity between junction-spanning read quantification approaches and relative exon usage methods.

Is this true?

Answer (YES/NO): NO